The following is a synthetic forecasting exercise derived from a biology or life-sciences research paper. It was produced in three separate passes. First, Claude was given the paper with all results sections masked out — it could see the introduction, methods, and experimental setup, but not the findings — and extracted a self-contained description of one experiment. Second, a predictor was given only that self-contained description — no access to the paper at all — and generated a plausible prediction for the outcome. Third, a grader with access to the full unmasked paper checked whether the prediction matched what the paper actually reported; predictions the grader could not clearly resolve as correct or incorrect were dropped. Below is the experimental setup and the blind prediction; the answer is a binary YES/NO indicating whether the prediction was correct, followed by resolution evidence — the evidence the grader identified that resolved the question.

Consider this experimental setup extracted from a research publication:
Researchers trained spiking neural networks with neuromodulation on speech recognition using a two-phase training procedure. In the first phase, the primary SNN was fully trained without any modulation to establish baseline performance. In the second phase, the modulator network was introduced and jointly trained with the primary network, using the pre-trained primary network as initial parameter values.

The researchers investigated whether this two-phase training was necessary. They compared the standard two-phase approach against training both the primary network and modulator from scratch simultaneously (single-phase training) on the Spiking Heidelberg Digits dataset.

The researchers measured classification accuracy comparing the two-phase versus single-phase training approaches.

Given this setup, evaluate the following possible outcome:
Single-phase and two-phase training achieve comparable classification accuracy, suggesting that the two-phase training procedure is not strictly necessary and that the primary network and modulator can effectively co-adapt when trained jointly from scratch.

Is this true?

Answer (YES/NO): NO